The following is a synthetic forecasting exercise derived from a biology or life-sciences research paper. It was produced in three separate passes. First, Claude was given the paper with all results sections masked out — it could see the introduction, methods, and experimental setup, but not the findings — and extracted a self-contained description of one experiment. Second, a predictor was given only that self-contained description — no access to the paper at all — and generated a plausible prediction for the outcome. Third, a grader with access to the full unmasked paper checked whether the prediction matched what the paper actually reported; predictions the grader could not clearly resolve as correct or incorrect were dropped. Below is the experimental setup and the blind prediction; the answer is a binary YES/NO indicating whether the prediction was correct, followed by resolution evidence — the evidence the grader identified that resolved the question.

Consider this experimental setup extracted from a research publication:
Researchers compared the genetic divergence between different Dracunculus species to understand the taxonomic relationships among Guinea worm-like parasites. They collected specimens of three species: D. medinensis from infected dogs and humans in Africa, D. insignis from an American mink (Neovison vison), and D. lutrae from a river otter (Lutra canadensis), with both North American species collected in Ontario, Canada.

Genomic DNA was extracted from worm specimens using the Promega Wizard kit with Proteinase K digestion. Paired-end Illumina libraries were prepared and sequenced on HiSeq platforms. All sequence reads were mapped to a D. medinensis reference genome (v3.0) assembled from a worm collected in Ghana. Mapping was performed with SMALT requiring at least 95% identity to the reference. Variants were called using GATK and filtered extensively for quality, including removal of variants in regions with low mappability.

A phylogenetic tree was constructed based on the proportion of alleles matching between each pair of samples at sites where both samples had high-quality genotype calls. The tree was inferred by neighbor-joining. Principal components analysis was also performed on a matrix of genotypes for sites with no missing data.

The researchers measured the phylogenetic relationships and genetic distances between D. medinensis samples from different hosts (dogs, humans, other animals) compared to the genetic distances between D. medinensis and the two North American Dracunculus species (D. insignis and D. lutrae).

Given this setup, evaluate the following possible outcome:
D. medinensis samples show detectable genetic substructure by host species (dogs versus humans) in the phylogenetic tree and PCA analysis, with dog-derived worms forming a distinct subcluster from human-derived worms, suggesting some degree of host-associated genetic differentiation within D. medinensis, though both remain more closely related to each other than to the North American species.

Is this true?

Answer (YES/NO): NO